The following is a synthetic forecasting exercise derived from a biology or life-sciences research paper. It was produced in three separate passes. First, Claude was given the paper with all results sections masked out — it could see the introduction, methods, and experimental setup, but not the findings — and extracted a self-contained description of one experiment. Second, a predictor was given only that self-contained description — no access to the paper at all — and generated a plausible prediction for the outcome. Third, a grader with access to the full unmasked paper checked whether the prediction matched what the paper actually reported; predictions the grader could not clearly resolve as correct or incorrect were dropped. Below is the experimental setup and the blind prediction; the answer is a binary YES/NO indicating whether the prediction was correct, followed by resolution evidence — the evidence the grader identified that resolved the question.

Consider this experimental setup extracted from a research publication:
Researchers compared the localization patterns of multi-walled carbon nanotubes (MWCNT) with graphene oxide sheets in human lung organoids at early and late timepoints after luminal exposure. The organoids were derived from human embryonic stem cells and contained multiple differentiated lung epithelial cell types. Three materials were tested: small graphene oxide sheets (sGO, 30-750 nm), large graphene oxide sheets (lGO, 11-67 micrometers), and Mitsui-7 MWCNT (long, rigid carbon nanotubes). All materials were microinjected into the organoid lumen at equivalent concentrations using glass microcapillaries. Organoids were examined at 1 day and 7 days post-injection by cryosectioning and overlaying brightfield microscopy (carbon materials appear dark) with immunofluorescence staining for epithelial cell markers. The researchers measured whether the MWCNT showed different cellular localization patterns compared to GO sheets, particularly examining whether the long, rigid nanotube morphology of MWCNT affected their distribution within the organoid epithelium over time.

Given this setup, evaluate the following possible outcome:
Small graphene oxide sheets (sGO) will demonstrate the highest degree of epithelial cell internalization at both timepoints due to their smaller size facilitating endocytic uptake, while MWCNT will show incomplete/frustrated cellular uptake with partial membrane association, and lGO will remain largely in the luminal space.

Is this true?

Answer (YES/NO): NO